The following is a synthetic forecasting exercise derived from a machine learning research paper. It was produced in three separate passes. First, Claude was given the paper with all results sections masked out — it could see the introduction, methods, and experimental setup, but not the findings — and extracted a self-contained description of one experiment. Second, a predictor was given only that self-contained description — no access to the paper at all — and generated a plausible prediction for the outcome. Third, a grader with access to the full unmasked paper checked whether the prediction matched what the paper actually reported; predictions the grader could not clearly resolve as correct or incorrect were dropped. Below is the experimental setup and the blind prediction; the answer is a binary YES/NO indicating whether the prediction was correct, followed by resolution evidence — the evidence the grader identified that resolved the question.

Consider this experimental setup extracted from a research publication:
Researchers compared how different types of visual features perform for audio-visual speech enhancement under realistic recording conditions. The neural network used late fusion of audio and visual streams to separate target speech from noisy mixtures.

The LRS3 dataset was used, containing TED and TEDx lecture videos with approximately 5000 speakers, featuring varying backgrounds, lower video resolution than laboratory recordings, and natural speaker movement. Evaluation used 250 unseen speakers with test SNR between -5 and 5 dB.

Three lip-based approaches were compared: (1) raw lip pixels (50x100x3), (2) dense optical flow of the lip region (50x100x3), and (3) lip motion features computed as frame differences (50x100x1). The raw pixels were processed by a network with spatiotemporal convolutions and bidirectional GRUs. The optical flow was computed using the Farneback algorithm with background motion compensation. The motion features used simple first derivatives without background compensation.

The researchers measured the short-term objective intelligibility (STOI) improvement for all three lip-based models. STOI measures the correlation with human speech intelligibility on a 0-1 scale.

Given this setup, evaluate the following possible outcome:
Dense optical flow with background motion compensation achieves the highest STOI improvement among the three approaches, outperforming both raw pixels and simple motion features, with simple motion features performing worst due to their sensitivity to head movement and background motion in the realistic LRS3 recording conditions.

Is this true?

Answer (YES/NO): NO